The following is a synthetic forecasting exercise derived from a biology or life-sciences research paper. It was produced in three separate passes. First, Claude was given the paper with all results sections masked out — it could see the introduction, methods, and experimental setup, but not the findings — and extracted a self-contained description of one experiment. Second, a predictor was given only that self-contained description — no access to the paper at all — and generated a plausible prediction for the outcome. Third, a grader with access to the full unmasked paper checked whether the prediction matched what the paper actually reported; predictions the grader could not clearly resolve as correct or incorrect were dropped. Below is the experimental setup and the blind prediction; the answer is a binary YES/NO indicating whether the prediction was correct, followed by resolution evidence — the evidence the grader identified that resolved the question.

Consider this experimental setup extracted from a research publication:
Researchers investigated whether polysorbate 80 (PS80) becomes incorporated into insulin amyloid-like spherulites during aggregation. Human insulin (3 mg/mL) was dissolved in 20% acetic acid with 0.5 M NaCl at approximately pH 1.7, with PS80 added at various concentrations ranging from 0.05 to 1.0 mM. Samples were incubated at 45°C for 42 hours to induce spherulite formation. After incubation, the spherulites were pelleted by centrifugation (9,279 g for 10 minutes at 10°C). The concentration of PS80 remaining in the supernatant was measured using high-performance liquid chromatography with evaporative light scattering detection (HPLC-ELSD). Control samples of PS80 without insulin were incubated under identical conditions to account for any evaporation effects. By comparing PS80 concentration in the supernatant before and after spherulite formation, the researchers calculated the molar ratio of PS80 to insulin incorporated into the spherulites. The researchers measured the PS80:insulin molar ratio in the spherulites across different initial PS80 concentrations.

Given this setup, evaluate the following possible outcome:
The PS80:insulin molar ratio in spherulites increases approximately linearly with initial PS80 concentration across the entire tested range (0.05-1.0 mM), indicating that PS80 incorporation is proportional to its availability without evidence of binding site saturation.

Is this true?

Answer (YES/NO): NO